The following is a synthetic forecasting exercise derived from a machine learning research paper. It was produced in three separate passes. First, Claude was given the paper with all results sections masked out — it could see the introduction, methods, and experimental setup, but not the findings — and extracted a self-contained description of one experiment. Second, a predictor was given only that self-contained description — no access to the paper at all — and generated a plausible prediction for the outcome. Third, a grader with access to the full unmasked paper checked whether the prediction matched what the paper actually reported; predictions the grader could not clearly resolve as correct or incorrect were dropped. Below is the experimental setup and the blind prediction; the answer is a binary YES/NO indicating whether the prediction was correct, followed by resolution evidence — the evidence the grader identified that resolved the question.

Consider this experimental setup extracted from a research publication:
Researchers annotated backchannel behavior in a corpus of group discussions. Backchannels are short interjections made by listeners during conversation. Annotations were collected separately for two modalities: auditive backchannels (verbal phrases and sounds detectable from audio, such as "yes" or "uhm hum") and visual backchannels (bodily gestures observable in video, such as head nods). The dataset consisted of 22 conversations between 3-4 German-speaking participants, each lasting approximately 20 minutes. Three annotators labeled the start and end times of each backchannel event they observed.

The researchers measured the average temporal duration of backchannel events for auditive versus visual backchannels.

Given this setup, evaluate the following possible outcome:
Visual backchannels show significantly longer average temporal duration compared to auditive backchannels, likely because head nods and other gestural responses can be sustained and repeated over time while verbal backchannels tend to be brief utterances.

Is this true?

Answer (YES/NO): YES